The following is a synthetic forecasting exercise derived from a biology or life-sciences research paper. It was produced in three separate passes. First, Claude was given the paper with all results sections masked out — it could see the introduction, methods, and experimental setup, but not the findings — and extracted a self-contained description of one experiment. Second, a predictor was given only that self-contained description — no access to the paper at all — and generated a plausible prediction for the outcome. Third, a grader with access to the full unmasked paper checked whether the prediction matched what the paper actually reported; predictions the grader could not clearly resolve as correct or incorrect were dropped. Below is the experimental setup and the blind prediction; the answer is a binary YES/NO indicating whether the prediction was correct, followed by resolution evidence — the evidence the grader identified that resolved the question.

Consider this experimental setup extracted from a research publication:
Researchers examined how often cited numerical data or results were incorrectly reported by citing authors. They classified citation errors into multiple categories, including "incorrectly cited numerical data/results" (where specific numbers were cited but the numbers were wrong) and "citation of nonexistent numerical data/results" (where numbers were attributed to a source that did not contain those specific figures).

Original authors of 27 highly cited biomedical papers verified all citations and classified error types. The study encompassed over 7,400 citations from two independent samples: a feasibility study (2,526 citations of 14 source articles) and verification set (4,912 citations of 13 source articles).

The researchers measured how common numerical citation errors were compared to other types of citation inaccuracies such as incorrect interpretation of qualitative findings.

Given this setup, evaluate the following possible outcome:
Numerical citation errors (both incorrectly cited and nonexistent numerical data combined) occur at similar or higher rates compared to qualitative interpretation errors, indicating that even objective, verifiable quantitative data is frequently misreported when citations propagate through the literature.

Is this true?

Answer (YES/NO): YES